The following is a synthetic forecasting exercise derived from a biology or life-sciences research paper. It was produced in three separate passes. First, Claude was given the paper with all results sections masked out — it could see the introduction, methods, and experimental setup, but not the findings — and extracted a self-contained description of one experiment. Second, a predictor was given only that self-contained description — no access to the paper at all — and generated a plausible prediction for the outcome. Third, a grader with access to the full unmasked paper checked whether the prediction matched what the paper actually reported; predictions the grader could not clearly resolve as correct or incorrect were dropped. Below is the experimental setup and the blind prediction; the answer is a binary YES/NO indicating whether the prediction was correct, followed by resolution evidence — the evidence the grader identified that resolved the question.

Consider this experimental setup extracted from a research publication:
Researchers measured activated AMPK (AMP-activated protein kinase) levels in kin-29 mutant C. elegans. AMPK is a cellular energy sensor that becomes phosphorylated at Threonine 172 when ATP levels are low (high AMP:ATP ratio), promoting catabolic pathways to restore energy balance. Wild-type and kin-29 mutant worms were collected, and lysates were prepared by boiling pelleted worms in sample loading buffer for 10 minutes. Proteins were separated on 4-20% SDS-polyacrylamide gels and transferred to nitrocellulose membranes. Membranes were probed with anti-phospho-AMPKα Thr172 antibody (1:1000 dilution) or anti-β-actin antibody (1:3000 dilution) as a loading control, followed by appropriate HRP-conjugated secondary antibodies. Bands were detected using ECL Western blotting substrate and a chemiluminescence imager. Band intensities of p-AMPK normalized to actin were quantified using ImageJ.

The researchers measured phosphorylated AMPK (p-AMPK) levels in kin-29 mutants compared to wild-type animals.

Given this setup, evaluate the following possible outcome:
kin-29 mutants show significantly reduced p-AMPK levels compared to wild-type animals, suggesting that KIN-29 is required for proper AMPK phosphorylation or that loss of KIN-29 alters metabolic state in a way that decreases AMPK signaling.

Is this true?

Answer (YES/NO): YES